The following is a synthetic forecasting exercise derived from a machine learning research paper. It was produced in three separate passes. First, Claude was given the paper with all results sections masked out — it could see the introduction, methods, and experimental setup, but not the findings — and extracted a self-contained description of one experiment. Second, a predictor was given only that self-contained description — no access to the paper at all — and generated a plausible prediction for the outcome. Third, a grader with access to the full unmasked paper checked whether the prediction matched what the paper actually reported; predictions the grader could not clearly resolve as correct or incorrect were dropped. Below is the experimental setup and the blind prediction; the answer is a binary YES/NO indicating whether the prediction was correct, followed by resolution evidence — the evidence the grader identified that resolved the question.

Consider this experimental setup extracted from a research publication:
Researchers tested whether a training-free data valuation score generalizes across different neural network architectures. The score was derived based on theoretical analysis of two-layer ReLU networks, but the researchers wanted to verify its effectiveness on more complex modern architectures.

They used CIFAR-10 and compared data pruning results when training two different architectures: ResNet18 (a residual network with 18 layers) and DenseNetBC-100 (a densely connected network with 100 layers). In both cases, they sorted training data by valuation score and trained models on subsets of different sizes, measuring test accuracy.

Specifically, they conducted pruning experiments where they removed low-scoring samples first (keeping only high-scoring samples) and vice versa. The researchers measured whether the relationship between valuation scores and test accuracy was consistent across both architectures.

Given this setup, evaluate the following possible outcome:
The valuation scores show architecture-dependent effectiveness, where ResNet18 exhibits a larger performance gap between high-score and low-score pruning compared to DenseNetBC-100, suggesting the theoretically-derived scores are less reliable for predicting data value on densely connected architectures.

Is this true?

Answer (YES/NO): NO